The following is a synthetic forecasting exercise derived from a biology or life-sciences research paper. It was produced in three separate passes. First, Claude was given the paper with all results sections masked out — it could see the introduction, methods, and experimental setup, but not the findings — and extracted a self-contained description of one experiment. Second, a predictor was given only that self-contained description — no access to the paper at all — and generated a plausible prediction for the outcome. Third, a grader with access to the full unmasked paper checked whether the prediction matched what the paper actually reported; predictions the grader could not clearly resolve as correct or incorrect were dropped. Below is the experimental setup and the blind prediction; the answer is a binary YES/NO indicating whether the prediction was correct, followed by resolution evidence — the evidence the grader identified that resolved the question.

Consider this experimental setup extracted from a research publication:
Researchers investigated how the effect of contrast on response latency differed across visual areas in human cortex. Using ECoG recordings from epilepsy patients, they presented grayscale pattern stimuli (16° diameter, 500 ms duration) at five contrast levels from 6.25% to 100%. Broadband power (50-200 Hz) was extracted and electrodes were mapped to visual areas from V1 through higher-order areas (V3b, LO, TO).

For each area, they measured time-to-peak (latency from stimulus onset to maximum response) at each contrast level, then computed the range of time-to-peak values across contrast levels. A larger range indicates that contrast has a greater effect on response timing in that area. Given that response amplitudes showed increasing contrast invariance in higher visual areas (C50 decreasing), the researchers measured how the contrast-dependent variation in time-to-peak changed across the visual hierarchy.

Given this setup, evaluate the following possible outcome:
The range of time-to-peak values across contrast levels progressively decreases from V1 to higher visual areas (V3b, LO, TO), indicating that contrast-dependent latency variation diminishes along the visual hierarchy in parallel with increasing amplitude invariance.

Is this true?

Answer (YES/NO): NO